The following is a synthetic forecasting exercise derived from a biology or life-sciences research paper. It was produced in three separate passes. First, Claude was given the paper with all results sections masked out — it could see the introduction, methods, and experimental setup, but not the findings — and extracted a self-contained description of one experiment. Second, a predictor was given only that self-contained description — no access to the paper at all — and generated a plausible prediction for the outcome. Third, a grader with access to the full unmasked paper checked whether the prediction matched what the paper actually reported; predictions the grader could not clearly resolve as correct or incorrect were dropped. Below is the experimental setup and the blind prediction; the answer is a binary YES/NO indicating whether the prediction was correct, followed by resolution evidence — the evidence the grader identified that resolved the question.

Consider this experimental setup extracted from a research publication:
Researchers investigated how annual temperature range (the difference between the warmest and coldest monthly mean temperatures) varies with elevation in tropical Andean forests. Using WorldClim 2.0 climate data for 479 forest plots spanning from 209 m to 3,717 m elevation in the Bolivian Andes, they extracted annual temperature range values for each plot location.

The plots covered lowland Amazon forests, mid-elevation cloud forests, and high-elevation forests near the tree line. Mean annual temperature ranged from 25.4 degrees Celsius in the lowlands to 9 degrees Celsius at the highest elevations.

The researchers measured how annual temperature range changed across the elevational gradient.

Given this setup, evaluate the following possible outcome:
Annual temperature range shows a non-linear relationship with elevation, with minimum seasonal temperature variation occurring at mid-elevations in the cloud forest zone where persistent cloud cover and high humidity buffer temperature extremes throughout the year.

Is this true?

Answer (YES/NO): YES